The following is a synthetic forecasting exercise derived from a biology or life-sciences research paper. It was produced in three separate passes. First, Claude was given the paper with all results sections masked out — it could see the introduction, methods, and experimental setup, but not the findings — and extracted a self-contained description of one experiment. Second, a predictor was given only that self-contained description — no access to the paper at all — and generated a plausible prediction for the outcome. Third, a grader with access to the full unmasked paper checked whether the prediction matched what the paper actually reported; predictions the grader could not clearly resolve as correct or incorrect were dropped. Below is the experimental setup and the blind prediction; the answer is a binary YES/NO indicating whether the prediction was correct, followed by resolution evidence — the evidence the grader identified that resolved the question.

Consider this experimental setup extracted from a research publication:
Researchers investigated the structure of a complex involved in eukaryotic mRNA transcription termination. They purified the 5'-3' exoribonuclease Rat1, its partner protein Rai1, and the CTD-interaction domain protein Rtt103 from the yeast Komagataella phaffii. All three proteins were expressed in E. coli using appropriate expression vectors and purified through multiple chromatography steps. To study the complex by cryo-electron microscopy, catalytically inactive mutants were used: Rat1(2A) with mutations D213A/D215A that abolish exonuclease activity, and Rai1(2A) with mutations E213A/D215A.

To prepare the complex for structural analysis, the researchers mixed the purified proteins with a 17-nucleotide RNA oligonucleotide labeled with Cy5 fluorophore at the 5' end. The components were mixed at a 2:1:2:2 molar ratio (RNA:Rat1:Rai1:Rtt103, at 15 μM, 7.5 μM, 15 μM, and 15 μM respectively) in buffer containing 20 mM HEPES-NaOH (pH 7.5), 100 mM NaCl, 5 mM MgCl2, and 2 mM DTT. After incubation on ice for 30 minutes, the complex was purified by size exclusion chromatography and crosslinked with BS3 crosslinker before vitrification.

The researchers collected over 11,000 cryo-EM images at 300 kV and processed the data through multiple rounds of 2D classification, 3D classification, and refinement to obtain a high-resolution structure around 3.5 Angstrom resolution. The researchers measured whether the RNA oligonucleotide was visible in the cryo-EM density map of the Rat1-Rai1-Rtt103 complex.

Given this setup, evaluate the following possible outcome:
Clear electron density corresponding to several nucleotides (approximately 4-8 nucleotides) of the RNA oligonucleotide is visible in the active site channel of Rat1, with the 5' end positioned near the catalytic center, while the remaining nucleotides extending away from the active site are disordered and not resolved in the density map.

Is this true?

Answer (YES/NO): NO